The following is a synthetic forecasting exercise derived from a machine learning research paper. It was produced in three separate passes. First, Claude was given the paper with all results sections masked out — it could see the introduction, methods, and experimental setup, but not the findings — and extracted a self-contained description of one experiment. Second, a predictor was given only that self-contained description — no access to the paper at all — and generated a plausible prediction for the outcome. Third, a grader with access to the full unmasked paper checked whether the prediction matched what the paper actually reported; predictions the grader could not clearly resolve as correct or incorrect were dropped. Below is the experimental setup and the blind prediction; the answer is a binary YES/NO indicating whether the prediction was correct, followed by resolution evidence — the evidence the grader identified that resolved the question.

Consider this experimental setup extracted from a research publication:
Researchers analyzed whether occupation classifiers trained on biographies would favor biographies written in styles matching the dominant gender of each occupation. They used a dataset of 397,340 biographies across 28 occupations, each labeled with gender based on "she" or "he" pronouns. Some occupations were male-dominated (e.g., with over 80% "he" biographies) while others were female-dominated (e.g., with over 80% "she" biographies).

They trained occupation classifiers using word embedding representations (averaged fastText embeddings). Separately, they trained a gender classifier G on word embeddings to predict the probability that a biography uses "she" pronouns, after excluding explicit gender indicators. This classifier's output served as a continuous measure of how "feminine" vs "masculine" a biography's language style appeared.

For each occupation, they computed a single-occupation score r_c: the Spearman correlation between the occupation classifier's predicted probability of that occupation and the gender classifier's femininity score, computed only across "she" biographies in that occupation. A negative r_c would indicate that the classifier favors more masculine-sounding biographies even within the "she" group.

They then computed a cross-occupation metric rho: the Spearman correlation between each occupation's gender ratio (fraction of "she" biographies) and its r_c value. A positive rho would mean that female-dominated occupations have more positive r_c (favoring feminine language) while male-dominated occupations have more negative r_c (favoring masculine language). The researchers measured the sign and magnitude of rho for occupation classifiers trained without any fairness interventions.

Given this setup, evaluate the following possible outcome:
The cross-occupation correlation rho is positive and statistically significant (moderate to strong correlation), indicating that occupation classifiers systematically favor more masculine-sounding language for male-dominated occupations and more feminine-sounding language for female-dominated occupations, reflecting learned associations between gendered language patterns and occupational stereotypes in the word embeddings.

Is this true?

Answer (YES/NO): YES